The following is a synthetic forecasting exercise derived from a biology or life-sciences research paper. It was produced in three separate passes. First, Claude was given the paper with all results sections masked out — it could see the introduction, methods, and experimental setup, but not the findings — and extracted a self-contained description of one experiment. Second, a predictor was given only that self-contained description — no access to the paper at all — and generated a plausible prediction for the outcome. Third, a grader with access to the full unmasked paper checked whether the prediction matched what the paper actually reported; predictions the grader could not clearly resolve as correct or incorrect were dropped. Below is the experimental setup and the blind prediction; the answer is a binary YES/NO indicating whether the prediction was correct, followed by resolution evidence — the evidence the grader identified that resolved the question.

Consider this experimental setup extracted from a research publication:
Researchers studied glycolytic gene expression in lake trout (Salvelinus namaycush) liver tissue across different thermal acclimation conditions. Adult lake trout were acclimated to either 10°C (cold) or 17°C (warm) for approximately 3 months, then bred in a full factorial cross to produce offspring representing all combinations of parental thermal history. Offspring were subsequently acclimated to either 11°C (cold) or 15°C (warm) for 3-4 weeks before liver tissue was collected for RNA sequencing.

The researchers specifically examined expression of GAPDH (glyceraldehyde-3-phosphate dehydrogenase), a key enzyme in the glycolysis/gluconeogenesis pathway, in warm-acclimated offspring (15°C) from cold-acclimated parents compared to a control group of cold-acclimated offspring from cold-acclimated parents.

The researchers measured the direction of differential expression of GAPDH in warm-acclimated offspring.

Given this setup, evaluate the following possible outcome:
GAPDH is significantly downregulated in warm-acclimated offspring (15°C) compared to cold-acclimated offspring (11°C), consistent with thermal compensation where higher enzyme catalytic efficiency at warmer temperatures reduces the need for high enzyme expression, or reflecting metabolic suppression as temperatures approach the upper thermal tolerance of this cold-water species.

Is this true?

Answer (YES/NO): YES